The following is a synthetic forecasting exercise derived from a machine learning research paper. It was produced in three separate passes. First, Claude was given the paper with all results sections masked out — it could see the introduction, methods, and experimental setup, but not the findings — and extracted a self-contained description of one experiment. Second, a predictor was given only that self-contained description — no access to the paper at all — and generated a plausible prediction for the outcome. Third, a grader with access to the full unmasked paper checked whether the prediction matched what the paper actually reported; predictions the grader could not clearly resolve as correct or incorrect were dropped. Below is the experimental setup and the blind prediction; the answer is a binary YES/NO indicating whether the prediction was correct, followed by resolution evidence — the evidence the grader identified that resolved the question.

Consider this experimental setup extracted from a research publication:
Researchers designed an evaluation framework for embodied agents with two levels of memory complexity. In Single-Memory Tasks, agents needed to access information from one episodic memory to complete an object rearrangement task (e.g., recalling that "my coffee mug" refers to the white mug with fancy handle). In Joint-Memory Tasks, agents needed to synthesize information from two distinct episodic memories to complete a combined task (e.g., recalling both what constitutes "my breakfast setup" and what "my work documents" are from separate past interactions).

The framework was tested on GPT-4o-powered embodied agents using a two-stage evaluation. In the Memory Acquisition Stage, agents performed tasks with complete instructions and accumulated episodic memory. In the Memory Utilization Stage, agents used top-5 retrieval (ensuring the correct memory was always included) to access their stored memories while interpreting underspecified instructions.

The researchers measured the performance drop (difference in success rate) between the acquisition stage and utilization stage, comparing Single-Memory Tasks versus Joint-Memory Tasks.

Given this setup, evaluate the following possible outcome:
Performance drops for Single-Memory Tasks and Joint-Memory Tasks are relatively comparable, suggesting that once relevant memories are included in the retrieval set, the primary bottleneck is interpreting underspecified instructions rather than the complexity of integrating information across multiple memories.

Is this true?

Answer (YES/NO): NO